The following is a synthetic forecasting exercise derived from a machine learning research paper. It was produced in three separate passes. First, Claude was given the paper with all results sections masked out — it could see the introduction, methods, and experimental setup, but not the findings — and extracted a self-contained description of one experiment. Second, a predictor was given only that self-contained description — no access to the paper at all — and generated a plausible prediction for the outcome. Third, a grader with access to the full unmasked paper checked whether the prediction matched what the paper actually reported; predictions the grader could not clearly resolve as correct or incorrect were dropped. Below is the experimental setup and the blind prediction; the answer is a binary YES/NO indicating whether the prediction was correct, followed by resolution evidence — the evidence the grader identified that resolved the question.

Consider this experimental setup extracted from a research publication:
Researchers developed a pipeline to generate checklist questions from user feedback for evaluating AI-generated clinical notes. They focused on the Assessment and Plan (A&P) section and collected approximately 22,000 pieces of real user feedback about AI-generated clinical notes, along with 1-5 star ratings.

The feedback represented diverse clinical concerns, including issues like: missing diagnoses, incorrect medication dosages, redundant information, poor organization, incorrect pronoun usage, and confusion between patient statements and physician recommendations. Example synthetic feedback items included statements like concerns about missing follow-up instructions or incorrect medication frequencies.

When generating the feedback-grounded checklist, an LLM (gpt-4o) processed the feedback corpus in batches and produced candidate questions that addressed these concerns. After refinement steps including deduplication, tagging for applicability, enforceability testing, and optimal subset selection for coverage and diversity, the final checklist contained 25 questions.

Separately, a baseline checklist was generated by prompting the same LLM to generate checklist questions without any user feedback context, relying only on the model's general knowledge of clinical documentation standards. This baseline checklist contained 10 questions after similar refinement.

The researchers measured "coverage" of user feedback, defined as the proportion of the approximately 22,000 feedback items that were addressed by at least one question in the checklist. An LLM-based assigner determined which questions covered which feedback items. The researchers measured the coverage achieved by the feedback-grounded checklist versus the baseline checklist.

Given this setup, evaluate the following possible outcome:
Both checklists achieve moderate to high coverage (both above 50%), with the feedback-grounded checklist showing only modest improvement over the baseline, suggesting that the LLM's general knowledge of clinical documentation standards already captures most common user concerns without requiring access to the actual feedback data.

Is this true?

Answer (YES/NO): YES